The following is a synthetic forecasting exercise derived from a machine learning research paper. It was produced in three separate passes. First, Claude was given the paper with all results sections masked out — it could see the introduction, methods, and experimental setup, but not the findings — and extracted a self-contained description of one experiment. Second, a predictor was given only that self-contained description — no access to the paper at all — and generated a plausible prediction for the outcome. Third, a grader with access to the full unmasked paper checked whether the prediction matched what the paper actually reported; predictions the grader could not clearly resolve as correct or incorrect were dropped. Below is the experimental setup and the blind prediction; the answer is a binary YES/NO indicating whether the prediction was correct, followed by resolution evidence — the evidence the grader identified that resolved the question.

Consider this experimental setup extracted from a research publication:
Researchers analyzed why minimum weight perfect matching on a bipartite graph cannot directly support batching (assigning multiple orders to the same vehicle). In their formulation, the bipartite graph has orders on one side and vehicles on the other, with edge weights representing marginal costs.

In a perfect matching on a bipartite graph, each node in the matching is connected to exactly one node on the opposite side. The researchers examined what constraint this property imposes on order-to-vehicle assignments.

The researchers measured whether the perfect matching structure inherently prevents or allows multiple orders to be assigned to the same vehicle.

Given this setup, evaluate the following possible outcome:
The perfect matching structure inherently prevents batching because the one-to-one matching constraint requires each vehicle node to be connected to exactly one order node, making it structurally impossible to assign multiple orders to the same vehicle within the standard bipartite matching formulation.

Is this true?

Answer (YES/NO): YES